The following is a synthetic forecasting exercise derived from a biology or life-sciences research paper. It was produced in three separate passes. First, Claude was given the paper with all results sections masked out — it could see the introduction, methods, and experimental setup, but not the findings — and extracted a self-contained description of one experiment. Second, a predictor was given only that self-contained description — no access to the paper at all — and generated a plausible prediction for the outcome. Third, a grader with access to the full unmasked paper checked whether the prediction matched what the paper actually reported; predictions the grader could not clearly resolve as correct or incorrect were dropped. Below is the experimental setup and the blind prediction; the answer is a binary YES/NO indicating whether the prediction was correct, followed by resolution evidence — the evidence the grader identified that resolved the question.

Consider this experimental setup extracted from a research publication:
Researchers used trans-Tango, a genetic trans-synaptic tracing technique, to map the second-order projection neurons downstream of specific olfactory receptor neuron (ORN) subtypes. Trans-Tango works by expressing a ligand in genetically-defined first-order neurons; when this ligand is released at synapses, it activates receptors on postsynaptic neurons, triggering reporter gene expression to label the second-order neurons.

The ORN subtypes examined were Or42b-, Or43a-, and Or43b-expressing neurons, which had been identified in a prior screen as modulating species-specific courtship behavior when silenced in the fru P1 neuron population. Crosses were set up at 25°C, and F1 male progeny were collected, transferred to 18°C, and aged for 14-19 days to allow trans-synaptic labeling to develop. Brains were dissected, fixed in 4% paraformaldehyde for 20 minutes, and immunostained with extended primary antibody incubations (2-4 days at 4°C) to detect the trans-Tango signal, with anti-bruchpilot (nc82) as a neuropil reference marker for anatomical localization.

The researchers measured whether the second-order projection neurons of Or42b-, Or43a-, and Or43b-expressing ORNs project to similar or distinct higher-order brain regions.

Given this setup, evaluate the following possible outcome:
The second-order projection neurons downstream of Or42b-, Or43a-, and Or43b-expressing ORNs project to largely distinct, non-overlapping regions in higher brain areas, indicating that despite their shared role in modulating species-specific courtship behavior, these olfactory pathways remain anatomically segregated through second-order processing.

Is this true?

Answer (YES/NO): YES